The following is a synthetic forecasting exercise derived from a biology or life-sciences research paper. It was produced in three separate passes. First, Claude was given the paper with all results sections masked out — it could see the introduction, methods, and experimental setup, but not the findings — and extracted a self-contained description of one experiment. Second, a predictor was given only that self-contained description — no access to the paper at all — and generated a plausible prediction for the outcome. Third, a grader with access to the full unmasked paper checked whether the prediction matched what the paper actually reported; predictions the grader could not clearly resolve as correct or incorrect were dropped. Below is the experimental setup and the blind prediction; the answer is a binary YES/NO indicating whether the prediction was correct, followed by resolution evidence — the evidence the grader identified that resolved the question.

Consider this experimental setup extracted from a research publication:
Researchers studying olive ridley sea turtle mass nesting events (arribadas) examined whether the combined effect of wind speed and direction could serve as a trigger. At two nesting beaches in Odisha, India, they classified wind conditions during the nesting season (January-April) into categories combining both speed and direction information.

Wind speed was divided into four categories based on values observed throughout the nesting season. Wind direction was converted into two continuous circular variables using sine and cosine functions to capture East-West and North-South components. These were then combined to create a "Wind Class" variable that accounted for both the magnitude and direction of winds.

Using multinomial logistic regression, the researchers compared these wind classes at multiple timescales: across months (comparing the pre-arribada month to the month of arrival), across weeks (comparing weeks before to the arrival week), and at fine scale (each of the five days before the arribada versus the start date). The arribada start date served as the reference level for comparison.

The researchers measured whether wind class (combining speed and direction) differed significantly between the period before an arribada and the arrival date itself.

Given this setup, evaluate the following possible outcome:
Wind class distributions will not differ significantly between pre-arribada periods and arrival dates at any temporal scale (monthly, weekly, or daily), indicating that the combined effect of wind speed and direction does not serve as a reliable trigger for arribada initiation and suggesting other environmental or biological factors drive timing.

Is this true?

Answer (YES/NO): NO